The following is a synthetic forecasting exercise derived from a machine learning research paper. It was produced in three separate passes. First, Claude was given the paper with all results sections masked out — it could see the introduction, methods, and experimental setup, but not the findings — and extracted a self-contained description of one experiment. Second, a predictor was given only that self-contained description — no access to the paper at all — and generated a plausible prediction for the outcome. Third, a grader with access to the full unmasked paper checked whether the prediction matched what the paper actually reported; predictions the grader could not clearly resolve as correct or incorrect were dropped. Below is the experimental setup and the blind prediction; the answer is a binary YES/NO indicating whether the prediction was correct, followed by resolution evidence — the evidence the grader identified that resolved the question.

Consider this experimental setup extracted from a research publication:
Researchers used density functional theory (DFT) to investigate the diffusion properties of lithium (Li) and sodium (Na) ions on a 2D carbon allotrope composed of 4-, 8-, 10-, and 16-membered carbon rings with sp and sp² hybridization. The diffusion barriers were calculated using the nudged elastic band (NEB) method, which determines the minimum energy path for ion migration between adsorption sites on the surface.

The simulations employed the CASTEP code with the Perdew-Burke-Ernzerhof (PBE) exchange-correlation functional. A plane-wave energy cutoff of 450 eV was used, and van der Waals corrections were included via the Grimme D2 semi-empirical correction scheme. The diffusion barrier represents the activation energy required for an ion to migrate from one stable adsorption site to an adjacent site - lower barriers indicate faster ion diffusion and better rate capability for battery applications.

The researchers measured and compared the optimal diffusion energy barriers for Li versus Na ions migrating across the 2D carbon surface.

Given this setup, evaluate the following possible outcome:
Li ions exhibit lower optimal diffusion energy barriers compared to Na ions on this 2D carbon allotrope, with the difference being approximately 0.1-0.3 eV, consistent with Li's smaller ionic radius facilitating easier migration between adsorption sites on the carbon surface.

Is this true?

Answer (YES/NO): NO